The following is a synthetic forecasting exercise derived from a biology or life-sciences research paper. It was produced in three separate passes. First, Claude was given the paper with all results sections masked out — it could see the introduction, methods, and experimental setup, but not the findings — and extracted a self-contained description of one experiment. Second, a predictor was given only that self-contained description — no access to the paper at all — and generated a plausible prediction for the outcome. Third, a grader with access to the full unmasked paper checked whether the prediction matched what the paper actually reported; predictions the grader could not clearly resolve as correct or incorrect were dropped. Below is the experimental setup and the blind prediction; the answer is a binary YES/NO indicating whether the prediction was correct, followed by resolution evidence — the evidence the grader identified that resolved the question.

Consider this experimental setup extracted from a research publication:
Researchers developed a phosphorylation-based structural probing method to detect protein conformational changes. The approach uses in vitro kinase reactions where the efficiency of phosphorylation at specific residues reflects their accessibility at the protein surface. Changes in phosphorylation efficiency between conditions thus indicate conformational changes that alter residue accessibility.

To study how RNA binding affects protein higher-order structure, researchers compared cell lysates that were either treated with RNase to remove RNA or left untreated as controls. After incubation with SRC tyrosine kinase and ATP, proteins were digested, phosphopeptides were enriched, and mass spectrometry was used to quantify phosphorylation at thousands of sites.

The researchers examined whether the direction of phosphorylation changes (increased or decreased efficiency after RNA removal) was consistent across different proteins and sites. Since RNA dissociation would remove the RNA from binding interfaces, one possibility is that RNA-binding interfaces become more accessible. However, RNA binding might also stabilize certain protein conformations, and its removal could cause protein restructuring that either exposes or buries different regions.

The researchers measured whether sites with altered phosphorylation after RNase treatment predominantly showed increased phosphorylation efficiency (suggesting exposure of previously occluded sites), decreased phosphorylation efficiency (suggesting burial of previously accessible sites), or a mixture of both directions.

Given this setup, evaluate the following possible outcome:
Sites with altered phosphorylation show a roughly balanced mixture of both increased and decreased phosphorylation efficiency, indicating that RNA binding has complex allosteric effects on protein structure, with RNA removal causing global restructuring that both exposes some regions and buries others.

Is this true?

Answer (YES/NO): NO